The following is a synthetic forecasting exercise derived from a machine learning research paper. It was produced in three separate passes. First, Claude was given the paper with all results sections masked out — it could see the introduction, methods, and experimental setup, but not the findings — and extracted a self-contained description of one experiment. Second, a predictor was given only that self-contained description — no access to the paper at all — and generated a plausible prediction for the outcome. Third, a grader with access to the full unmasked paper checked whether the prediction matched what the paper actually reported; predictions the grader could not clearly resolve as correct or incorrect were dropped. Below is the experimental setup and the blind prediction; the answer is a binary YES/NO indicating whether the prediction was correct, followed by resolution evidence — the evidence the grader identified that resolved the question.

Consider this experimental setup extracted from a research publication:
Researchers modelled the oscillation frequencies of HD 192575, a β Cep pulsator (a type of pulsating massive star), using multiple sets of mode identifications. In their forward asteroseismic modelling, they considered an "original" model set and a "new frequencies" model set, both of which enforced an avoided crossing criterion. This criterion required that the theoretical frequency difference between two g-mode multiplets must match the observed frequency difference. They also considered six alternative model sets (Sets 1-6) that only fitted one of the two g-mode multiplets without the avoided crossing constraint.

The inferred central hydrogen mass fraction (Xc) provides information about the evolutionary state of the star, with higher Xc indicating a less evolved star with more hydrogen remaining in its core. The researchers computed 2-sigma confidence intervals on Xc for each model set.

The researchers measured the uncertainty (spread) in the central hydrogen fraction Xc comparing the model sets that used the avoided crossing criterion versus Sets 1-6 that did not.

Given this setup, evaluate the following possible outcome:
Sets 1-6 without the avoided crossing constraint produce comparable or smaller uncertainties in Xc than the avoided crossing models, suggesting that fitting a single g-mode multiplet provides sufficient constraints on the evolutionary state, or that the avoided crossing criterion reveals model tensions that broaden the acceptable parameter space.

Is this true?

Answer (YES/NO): NO